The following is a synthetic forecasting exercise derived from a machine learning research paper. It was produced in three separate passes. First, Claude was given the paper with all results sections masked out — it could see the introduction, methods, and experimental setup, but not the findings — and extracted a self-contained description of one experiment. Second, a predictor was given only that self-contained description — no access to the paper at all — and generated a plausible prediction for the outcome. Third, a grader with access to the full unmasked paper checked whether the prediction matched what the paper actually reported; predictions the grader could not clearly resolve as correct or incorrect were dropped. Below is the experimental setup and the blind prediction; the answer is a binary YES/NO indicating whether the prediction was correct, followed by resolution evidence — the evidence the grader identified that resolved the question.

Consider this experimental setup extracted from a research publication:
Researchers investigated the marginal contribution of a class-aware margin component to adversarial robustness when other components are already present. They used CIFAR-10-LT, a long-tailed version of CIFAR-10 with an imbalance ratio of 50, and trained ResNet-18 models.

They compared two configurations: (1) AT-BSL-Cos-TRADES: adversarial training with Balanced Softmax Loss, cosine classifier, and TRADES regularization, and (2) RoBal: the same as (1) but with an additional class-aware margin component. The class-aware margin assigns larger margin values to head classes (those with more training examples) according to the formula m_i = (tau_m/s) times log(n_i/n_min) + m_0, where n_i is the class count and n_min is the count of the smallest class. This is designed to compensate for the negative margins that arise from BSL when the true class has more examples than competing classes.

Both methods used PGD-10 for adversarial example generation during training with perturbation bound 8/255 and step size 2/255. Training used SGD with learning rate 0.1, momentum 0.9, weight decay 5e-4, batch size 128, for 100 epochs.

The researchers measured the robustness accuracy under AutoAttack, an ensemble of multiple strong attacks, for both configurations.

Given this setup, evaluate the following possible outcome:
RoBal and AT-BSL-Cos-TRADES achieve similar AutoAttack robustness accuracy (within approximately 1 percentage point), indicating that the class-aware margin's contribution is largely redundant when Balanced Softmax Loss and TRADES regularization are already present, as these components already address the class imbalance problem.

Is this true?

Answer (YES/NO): YES